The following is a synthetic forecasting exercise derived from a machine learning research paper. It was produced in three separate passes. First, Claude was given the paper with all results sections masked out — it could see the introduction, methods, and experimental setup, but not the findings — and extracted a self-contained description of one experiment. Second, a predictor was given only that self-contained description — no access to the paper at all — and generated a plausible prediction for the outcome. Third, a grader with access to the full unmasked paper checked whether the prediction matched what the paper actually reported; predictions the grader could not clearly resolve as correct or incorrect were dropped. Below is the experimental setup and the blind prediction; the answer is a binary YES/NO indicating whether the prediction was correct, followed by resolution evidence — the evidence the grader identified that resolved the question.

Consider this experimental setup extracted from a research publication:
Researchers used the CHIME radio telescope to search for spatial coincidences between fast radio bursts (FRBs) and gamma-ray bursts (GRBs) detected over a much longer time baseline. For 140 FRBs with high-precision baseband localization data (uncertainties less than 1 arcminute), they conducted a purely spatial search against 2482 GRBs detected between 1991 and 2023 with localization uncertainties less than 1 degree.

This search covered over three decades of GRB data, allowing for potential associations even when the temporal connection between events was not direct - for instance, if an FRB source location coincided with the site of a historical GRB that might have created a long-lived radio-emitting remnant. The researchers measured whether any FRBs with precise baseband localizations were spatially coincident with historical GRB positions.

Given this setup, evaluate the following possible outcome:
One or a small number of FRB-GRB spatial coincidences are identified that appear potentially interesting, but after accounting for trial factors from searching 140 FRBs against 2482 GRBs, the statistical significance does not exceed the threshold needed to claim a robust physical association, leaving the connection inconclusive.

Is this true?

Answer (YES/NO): NO